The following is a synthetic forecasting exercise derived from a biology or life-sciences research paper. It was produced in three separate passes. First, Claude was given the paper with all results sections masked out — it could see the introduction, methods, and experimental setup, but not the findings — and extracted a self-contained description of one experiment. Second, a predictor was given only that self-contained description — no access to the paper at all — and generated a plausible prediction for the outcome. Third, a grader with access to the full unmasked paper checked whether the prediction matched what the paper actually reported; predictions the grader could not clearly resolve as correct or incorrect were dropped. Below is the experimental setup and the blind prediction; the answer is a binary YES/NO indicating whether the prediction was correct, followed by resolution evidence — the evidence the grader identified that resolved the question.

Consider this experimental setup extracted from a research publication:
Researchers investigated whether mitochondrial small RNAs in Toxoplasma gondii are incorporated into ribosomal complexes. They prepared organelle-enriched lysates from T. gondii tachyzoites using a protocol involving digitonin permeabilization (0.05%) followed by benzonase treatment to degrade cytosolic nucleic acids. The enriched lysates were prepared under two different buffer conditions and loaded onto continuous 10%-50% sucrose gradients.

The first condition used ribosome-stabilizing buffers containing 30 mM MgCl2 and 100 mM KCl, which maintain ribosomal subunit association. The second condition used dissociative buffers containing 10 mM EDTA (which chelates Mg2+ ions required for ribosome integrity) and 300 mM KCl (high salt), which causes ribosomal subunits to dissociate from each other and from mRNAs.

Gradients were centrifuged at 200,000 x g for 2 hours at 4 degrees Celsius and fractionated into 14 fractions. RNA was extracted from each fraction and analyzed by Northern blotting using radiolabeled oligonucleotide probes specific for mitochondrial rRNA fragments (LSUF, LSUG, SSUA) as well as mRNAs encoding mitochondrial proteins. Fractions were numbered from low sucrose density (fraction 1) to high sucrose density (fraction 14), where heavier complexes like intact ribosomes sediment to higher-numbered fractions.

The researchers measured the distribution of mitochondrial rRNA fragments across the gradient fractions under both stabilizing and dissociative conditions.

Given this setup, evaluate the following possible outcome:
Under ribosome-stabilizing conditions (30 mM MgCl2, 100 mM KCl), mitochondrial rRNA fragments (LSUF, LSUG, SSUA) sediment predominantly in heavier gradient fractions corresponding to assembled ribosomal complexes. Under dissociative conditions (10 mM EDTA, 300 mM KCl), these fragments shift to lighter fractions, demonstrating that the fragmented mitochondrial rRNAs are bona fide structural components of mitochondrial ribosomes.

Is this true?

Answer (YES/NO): YES